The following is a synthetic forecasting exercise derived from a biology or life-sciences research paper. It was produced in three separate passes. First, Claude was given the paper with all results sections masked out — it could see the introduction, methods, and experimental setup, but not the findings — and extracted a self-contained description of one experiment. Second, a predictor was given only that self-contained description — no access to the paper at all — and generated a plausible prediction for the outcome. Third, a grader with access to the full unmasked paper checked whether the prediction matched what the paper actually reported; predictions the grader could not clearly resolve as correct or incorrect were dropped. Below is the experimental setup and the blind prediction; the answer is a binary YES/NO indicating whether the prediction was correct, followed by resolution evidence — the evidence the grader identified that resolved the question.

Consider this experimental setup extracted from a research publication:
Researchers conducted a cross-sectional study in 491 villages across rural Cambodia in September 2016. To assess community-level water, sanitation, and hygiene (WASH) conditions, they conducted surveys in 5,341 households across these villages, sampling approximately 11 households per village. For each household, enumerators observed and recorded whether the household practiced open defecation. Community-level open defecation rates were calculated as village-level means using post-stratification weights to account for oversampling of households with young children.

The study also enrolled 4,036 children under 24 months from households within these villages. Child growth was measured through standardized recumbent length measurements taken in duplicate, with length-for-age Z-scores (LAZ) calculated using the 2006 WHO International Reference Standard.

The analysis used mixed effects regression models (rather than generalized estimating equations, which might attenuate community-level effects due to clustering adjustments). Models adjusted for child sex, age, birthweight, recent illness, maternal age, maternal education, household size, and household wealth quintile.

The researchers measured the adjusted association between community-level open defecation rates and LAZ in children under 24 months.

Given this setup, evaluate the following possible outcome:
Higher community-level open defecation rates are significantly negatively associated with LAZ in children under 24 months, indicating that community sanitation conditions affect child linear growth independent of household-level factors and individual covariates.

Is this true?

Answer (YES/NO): NO